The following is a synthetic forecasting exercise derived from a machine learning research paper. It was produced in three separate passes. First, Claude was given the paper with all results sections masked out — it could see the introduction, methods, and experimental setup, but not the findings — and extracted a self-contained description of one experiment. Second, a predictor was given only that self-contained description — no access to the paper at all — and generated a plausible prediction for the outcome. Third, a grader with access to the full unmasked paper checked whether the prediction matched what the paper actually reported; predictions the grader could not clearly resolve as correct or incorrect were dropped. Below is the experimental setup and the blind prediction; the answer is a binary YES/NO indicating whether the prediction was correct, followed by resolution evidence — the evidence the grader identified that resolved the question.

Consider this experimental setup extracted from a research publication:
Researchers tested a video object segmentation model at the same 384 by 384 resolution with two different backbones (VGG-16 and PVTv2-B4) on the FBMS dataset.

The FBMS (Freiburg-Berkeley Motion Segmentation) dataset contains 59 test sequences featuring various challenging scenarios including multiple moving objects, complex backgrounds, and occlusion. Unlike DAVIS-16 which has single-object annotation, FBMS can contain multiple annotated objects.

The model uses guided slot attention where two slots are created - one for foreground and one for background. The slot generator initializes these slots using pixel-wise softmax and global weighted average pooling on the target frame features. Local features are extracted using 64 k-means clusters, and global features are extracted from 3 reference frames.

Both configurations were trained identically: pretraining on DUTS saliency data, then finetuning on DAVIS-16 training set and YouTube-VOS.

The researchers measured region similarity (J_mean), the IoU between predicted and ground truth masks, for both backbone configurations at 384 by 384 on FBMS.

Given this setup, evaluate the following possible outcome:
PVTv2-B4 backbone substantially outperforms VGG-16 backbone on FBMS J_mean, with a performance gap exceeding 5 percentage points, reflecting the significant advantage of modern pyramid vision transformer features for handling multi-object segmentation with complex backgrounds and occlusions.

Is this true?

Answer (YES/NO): NO